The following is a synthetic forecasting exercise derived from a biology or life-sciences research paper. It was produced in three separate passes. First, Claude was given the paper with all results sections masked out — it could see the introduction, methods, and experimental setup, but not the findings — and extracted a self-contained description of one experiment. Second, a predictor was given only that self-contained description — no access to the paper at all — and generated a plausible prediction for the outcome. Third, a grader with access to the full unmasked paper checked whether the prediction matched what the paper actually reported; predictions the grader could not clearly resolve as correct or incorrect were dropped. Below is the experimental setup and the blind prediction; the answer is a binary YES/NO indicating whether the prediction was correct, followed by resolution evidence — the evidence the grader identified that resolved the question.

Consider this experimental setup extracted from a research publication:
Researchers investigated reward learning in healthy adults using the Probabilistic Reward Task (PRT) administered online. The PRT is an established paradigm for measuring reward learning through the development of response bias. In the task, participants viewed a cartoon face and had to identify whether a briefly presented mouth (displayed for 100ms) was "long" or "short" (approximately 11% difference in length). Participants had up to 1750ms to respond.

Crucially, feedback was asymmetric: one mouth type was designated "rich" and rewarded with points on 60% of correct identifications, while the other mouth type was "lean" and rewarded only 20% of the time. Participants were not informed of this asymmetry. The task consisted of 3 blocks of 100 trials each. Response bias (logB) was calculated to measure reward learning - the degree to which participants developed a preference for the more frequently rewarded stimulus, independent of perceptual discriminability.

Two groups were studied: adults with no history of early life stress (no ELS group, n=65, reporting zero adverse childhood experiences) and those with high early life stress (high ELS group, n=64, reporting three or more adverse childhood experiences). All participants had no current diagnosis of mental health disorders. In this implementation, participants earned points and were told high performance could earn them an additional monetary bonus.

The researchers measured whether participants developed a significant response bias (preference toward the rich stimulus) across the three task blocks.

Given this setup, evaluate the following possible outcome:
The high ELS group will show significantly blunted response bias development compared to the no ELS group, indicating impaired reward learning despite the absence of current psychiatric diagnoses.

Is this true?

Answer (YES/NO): NO